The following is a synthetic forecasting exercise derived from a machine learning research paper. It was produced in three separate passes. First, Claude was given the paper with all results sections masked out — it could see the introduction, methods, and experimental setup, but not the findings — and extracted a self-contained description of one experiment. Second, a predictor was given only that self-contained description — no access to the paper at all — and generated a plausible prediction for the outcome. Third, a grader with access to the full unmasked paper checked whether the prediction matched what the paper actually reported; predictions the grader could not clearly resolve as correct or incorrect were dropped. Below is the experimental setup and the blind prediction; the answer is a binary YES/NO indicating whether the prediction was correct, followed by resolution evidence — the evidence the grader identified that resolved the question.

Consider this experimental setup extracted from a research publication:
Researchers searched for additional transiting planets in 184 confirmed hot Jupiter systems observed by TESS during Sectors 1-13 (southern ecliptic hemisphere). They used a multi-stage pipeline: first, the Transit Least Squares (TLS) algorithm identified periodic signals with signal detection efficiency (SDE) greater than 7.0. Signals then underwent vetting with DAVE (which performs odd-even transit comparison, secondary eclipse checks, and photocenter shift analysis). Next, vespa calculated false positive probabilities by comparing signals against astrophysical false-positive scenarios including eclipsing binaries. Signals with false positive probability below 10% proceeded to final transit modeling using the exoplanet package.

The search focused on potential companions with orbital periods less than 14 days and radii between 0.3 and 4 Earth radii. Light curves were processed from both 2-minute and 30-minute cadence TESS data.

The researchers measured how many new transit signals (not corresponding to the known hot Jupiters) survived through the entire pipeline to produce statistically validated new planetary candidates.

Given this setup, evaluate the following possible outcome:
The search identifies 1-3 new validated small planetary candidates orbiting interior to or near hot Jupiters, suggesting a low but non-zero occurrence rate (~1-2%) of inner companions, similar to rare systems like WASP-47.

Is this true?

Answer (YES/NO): NO